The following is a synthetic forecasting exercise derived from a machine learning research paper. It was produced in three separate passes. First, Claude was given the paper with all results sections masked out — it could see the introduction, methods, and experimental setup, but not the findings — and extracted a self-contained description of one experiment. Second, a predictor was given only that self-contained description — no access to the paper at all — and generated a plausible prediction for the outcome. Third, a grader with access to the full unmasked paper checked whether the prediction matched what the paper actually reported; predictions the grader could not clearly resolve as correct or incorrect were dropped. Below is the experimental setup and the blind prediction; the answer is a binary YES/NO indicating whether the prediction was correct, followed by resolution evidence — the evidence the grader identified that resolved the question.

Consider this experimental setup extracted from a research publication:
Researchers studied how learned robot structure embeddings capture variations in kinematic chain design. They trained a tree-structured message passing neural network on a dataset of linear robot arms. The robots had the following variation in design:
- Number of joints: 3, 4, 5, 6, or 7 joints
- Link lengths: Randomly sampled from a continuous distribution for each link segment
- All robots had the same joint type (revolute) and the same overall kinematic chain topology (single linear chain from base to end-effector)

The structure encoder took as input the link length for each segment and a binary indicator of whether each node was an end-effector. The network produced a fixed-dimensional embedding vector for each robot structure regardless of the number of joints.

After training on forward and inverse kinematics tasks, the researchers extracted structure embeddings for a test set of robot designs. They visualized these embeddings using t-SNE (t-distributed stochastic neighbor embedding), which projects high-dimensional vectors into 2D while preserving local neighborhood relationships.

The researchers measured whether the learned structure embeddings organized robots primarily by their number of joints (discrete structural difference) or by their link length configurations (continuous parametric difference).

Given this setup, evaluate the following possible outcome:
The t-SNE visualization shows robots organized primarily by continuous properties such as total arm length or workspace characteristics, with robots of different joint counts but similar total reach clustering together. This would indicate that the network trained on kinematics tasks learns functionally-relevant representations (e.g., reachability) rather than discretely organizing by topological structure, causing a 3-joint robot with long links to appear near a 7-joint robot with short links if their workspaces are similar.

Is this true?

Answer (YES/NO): NO